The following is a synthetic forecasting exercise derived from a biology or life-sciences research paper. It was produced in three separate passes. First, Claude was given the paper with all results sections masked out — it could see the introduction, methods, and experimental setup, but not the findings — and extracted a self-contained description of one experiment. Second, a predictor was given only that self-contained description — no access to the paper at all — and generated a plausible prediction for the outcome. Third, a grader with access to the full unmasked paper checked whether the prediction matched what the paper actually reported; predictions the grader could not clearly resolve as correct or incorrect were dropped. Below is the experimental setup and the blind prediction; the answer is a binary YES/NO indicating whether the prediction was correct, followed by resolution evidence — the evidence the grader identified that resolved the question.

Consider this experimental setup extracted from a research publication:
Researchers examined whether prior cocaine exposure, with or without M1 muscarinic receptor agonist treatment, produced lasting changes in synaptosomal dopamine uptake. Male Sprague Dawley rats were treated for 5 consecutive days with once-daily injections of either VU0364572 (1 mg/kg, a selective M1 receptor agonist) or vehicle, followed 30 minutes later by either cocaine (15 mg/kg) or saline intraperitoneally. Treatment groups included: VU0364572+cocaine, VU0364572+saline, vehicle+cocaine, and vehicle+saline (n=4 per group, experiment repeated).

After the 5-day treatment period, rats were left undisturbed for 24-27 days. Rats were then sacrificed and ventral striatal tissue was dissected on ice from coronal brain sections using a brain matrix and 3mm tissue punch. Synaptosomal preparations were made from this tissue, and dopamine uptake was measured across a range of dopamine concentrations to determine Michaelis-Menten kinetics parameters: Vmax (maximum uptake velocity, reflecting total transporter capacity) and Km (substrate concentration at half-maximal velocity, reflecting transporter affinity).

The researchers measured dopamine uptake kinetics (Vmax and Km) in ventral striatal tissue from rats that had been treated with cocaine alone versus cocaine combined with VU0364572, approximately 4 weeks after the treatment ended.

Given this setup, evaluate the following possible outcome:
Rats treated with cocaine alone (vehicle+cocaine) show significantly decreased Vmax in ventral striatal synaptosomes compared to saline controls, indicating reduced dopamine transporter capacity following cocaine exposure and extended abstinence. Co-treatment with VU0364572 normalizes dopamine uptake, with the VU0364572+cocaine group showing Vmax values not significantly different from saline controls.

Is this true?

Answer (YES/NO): NO